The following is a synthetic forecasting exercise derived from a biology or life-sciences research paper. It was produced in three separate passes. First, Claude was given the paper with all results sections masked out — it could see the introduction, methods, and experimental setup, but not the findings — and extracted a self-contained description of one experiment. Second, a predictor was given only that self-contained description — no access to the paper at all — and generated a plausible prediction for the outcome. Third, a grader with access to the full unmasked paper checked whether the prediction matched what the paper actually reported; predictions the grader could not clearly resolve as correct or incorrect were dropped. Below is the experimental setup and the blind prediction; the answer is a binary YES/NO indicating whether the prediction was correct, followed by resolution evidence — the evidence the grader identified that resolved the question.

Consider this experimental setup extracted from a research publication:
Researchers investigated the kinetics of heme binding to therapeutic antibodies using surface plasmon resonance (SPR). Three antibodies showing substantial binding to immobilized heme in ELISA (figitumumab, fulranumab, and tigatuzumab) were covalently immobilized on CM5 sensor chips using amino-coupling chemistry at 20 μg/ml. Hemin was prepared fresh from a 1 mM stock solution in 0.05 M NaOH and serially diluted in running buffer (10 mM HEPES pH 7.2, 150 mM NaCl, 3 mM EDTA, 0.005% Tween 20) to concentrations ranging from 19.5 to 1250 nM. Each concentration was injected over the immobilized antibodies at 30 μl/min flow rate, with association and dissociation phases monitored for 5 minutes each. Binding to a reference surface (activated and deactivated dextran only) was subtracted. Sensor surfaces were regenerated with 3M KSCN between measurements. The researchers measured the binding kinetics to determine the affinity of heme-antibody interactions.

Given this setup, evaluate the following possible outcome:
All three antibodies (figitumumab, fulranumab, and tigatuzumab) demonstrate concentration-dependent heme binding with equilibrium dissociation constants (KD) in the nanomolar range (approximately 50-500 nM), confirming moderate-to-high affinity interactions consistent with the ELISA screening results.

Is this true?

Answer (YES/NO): YES